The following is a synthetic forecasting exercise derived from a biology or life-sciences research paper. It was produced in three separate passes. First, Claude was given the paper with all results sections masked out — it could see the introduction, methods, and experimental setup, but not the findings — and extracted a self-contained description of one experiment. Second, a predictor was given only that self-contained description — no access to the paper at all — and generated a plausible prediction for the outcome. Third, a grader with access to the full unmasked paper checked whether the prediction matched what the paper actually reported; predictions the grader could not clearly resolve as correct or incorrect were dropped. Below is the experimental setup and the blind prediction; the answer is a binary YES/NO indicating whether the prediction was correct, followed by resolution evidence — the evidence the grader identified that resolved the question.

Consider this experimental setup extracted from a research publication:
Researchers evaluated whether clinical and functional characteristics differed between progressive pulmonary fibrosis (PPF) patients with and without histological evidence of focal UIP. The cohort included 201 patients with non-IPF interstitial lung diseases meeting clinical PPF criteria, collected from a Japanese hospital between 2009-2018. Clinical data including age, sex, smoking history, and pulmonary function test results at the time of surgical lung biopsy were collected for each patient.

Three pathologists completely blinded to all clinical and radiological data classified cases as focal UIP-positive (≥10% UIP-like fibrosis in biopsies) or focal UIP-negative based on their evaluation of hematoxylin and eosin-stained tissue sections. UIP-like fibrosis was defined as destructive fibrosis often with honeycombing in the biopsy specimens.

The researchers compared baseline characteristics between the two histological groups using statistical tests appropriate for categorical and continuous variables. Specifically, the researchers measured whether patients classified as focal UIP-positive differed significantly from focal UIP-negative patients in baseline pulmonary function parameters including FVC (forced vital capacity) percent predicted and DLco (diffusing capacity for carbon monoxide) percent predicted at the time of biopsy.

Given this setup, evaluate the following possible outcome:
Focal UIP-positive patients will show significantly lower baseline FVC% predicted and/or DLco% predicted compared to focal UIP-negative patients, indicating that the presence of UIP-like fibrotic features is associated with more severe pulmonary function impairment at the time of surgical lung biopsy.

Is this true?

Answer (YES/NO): NO